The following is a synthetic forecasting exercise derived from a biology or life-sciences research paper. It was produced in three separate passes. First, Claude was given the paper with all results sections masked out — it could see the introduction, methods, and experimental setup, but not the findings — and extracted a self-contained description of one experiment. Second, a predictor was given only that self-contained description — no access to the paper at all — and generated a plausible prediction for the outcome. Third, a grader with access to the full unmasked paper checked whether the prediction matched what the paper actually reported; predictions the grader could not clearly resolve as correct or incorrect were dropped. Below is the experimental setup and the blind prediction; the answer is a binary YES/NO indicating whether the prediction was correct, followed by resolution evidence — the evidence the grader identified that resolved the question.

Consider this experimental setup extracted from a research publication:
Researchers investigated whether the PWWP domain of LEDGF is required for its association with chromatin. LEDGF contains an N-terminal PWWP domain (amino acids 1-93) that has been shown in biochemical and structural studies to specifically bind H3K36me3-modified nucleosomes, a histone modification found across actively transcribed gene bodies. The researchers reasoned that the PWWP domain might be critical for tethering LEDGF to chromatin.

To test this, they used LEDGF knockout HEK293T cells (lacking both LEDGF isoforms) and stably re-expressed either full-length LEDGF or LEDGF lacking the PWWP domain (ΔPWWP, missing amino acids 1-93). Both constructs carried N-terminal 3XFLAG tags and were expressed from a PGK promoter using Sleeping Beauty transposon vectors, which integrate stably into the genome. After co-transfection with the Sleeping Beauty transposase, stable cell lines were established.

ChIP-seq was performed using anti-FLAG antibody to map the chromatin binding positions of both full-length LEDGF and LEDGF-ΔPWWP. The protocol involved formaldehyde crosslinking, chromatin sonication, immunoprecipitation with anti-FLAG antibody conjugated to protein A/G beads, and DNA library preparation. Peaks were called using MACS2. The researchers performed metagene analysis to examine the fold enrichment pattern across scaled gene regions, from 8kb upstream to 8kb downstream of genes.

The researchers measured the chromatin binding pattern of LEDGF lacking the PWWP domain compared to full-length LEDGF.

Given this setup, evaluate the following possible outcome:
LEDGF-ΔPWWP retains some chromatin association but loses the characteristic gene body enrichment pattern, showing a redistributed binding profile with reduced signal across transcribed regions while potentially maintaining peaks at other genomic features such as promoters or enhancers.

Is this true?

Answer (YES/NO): YES